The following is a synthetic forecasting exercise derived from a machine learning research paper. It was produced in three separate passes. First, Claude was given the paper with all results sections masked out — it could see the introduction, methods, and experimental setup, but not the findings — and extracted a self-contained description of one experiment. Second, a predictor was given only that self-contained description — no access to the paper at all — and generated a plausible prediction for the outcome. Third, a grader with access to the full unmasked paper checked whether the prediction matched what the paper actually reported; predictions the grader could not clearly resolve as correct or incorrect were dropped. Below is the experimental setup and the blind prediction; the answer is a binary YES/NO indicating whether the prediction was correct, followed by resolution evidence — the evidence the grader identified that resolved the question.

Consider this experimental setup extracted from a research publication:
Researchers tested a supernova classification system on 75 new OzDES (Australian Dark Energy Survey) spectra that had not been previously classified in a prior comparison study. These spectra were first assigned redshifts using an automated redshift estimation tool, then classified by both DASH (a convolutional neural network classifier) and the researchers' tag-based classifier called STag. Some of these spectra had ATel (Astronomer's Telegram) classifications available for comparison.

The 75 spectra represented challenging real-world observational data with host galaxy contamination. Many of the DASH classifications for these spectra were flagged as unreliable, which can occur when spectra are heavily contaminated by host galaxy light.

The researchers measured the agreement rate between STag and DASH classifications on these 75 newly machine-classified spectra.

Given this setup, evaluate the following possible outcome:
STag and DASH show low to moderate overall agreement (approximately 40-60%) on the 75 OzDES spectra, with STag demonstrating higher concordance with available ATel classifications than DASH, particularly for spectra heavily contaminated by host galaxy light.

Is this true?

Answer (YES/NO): NO